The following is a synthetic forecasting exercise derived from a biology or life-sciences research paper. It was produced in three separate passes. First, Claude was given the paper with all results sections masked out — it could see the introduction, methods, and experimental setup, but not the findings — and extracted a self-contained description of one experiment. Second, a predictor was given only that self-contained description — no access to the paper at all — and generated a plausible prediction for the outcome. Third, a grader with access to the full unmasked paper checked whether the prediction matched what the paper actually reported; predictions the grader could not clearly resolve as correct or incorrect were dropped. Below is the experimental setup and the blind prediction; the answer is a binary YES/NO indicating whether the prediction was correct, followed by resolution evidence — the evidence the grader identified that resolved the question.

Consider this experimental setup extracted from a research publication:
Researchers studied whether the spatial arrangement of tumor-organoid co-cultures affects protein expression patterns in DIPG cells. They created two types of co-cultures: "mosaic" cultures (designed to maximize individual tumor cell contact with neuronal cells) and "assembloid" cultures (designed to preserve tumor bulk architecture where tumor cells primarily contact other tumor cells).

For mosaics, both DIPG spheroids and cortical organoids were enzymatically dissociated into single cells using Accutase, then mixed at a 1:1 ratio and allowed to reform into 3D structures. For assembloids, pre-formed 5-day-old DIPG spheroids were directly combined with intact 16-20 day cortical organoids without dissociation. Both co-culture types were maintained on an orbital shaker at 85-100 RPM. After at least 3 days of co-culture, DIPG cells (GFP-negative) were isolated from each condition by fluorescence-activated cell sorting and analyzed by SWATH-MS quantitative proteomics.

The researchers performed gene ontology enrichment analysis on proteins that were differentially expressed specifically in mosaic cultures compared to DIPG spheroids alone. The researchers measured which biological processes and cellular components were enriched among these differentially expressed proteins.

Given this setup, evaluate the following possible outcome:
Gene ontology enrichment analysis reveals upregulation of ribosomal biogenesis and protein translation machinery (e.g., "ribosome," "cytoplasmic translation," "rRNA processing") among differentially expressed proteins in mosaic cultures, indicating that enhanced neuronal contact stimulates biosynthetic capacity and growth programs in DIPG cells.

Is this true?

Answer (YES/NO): NO